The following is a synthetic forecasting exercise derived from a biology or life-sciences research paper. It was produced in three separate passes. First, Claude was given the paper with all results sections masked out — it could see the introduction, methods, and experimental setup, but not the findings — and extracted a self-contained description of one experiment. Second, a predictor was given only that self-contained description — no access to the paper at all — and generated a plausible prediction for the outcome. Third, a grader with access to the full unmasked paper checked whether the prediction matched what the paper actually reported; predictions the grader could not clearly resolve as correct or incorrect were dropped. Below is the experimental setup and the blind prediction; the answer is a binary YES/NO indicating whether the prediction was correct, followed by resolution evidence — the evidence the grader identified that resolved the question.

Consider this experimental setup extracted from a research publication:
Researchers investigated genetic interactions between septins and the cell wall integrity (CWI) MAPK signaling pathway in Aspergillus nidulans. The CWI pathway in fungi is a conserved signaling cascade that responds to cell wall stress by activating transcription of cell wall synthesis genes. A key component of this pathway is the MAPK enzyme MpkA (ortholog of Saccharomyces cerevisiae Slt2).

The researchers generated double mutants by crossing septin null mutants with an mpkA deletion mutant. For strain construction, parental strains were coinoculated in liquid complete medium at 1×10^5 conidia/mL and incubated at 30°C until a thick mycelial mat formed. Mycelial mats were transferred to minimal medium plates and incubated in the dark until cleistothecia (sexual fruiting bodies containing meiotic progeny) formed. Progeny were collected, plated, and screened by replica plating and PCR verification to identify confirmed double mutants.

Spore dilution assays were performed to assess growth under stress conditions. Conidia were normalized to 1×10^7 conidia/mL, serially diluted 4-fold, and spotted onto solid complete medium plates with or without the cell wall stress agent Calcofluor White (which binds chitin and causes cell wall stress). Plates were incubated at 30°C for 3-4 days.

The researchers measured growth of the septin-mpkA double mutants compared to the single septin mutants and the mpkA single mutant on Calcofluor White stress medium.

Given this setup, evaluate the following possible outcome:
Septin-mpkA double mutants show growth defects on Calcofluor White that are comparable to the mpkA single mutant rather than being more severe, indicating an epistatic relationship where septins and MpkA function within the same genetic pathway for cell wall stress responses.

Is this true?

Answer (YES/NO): YES